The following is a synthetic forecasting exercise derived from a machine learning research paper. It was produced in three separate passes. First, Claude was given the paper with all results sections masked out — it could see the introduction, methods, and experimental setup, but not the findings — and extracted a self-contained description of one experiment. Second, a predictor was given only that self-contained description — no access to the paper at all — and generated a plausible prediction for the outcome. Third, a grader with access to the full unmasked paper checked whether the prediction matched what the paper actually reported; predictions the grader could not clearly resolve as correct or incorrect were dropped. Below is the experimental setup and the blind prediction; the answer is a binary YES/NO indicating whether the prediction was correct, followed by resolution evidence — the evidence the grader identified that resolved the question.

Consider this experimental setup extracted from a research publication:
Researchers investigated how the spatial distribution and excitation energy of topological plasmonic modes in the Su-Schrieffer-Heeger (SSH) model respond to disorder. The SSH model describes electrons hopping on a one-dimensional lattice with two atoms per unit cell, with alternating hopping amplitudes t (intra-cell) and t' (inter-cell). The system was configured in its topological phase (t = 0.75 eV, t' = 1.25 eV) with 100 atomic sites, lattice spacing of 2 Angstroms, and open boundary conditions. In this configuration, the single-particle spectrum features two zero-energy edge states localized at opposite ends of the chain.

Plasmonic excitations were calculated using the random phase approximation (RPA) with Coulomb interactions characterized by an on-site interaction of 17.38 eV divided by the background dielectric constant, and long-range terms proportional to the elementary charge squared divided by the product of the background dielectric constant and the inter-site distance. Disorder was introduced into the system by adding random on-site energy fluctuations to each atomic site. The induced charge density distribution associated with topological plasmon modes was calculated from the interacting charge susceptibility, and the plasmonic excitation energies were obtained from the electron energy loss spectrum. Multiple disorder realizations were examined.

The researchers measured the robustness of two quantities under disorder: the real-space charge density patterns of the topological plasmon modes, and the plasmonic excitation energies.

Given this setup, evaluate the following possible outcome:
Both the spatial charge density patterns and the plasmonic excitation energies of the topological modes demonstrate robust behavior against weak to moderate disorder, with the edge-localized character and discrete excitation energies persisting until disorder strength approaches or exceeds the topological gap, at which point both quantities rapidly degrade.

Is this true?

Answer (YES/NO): NO